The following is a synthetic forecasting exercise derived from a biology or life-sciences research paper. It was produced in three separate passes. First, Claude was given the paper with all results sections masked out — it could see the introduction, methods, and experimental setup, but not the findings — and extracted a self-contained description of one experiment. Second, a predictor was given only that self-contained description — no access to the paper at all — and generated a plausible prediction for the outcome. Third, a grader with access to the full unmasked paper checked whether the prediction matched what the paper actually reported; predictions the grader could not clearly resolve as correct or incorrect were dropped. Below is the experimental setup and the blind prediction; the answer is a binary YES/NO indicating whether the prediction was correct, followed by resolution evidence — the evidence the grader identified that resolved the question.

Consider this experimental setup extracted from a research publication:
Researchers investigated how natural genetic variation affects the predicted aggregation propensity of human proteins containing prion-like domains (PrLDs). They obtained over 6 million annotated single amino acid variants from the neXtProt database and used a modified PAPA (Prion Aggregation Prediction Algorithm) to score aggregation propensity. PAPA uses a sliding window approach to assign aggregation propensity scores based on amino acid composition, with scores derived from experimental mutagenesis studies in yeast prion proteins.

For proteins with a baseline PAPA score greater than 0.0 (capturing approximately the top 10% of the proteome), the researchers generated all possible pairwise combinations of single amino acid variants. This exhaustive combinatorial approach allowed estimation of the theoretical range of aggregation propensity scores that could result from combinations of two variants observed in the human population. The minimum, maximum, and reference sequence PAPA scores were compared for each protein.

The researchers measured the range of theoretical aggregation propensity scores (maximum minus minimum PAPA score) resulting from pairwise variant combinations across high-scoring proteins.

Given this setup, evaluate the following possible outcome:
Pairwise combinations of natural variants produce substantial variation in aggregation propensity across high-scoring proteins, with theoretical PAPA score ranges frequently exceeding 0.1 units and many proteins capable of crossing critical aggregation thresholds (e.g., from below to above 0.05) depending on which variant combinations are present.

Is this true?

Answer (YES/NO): YES